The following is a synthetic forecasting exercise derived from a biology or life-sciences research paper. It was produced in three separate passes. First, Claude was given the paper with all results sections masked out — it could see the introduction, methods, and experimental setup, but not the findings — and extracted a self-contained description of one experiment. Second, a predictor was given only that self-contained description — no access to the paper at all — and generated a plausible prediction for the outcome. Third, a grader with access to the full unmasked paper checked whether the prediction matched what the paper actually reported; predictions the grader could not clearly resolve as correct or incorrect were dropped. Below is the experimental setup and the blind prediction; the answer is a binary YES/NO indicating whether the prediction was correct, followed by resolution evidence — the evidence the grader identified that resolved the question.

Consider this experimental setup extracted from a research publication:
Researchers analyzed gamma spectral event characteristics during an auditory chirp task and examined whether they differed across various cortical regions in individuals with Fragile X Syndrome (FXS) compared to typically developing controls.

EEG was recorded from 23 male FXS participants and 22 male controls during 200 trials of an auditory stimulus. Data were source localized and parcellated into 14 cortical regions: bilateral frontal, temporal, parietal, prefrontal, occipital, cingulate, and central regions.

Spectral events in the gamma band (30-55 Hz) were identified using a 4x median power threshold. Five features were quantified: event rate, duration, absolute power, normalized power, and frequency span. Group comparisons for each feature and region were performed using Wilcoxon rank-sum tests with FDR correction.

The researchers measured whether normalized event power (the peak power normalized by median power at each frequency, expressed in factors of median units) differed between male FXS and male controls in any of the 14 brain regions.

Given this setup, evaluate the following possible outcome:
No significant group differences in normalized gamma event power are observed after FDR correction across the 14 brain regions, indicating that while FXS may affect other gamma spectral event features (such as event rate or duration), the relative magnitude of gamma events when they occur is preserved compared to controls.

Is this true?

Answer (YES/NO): YES